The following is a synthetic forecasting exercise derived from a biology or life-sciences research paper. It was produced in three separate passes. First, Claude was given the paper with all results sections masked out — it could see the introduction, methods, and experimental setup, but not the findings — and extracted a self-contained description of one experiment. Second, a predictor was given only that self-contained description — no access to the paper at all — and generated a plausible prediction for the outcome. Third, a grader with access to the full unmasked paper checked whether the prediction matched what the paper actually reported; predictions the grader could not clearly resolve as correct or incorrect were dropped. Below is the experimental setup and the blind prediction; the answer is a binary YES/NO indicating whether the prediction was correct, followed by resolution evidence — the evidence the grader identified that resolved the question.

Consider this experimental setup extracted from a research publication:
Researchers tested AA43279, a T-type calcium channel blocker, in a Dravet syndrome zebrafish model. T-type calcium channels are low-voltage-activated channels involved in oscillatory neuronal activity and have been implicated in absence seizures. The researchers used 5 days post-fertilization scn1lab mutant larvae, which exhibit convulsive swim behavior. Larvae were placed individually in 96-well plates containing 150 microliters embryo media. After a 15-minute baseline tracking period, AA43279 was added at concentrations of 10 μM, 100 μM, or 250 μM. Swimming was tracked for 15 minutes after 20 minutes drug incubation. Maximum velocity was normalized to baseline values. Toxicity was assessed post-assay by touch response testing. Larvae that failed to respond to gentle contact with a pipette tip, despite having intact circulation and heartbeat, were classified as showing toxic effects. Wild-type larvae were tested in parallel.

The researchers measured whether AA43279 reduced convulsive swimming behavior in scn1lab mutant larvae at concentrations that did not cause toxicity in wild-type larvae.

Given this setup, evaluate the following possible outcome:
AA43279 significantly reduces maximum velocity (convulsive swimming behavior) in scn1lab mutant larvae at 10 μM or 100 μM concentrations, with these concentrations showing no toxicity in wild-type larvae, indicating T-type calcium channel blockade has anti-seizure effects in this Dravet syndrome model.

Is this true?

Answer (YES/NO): NO